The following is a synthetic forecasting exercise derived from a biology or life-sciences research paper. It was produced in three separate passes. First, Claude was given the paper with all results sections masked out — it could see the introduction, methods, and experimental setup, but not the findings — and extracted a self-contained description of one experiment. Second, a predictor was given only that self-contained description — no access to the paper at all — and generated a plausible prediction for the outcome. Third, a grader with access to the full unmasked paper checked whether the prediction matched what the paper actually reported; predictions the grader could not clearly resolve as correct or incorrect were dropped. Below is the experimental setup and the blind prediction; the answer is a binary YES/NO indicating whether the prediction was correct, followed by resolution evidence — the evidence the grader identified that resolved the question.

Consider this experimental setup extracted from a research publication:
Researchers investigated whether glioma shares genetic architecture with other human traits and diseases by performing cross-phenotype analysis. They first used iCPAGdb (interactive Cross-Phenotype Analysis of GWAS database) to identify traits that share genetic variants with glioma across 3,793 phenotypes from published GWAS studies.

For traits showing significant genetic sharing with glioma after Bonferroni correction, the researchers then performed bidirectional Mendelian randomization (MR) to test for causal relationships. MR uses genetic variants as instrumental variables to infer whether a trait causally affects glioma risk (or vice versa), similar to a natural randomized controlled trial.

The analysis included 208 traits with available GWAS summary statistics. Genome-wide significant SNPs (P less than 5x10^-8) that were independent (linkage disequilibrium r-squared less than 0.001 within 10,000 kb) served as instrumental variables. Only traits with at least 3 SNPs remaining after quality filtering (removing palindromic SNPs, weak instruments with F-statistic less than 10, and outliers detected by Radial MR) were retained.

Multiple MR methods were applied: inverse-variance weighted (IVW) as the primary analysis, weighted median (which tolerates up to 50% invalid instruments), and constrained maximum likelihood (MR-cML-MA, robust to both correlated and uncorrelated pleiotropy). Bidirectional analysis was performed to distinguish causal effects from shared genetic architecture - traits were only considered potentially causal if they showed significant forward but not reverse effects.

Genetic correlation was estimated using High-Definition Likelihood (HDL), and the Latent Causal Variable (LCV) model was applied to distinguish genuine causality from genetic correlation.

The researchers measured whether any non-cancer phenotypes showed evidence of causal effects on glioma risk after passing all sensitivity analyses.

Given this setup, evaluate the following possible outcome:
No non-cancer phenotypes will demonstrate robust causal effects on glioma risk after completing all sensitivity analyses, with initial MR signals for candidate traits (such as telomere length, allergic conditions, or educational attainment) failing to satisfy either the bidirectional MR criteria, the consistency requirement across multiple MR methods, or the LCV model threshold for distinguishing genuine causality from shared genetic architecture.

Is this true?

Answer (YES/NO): NO